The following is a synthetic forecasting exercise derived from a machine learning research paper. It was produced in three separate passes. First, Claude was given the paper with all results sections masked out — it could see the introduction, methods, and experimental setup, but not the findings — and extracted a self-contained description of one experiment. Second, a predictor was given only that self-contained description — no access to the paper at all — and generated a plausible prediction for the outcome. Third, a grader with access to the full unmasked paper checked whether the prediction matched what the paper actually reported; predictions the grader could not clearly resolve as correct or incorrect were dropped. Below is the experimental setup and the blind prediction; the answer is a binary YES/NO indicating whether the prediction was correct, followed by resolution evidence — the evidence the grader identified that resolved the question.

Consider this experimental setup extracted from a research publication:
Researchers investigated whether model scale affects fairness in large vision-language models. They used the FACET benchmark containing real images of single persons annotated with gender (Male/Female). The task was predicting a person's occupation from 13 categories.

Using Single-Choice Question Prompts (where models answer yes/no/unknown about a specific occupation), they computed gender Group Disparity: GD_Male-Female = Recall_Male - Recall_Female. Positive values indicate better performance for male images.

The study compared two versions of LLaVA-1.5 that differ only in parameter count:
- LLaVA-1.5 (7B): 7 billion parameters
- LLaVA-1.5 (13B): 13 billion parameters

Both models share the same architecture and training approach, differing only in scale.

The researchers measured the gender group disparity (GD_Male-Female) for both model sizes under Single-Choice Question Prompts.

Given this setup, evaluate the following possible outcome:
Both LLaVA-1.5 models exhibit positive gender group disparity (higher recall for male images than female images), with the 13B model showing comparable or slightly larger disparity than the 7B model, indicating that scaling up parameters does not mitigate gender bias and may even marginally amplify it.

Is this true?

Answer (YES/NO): NO